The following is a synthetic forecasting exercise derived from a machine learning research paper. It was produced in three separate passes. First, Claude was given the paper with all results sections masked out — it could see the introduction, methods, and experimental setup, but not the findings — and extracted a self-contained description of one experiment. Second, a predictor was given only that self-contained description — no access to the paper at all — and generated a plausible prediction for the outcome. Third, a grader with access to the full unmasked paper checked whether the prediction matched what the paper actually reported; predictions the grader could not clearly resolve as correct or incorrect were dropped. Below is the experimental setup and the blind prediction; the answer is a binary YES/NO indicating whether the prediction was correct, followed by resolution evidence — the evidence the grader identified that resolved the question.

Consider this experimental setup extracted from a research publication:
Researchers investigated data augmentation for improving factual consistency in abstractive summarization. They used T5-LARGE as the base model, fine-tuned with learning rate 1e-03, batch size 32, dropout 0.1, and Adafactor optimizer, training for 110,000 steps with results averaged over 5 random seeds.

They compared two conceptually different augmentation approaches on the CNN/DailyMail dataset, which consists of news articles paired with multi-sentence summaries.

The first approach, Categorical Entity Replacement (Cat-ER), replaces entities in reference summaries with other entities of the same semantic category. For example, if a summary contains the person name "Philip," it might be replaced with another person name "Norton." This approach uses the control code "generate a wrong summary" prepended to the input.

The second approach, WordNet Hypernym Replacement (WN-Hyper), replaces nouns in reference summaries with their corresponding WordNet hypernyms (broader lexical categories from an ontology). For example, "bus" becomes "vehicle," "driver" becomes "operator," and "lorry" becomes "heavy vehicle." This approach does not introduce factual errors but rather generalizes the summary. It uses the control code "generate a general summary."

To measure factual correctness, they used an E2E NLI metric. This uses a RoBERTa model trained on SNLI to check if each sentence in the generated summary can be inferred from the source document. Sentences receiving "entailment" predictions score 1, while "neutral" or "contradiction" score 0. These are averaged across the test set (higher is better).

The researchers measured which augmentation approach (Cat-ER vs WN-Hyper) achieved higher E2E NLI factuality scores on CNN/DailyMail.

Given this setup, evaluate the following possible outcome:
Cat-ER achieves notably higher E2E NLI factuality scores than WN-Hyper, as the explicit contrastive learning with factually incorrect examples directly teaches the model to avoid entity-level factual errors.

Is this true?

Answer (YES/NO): NO